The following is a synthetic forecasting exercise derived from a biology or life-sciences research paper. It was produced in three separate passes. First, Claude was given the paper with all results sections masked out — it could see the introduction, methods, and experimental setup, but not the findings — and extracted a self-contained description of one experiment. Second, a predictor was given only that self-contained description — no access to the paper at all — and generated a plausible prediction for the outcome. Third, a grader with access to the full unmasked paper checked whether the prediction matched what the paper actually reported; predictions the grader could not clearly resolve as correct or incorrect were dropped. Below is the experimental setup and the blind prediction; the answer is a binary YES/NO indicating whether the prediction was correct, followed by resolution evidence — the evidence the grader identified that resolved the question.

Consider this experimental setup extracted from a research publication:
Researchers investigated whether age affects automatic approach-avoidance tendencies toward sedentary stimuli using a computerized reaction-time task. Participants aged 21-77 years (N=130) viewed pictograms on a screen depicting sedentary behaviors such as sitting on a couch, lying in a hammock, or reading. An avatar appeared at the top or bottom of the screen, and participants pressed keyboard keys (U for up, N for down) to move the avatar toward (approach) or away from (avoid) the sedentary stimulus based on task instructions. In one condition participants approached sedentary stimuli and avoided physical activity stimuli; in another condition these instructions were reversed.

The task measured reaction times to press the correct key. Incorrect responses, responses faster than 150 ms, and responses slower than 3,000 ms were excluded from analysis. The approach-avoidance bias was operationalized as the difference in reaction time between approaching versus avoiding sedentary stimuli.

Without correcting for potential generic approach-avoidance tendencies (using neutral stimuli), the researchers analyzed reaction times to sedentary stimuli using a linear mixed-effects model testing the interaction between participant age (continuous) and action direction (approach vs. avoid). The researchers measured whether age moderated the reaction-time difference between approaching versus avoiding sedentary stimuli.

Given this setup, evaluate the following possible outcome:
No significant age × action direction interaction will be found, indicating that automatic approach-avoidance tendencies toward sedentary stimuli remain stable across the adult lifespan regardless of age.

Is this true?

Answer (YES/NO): NO